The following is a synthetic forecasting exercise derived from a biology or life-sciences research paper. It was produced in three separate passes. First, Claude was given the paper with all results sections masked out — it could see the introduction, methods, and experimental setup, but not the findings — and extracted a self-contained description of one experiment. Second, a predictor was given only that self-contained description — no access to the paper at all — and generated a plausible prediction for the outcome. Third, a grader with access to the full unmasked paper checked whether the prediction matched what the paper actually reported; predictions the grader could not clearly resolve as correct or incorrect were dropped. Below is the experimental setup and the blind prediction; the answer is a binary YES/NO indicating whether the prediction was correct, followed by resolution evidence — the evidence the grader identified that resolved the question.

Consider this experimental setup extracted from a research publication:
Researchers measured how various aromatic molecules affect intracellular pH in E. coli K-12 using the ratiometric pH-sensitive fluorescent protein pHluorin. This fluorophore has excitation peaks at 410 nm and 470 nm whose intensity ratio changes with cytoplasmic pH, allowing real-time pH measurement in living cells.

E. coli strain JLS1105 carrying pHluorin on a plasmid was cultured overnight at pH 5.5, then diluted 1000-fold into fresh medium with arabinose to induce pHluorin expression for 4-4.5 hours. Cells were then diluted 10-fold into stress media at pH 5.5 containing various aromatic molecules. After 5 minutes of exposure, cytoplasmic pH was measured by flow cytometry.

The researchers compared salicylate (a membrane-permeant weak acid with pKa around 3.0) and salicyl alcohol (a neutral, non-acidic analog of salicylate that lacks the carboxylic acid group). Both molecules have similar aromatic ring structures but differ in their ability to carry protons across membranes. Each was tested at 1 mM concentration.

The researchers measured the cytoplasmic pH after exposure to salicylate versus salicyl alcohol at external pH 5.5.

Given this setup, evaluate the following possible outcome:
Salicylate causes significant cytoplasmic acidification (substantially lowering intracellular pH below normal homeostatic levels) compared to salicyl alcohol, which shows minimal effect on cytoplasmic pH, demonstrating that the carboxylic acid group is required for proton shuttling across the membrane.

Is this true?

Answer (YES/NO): YES